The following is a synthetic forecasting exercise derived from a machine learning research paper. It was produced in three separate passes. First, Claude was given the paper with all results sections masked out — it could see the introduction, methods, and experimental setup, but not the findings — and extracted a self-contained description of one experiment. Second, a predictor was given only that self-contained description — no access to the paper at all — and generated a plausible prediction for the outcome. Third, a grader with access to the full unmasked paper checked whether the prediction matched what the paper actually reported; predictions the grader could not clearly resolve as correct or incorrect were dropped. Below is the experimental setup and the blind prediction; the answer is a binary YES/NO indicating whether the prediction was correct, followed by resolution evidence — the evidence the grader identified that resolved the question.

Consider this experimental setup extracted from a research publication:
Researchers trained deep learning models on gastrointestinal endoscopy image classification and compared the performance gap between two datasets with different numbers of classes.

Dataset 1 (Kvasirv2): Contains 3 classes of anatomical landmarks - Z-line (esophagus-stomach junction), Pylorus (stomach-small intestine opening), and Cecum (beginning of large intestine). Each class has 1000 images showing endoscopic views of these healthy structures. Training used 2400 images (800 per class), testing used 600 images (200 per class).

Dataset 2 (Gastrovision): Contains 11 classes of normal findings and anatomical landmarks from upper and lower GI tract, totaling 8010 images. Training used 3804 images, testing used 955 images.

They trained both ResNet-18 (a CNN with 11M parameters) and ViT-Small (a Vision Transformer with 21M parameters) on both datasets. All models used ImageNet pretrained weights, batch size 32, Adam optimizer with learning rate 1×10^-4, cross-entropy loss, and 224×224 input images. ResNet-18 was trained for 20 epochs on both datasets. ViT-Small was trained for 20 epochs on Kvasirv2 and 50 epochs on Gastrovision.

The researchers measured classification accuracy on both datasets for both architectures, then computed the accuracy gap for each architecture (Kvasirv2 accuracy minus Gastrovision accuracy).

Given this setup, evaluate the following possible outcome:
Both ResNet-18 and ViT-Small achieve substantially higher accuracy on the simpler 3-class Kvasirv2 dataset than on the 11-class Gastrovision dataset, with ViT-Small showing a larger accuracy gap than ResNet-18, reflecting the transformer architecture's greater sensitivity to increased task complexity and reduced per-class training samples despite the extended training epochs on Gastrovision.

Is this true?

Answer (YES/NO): NO